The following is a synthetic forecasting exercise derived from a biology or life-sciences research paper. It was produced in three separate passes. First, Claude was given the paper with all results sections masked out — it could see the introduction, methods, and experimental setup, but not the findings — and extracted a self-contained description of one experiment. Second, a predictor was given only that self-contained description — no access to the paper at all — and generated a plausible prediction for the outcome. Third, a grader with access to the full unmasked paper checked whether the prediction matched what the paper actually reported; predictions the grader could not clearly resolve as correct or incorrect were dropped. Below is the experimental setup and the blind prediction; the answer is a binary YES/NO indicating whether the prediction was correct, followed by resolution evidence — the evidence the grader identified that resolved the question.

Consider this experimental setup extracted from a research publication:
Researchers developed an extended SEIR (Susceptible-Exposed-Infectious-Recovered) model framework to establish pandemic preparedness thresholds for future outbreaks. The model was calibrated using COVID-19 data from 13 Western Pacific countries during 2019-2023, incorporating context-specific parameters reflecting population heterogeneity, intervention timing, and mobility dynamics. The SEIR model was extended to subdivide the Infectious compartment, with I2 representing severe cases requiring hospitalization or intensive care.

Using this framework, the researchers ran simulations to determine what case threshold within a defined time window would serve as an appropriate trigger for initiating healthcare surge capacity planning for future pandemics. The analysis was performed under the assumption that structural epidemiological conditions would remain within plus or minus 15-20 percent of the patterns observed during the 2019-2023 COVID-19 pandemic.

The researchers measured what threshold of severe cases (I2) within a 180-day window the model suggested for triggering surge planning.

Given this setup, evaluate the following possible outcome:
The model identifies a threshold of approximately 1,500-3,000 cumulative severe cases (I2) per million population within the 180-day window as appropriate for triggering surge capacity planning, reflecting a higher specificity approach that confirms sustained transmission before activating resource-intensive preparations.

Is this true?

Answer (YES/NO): NO